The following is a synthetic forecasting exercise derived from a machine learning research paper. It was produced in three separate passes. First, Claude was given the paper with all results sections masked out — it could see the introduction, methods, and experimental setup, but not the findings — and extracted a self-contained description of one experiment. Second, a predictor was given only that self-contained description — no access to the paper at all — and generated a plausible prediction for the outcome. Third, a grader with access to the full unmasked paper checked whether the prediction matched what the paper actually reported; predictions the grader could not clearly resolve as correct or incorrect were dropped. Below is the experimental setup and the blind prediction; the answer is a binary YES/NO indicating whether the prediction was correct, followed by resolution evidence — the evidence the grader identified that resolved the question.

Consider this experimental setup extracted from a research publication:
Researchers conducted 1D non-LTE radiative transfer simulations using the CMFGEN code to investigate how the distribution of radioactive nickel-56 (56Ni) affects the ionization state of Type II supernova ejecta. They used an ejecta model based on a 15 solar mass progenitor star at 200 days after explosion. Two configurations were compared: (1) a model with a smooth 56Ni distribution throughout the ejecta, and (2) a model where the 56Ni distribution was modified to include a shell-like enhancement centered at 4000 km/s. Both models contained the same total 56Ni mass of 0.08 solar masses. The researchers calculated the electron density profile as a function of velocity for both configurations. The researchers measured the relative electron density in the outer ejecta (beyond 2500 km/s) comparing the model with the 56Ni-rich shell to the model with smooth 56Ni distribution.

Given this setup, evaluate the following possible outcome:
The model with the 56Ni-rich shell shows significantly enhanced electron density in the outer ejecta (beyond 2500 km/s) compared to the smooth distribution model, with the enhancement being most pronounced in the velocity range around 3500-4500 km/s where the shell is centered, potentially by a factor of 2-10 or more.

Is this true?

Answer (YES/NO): NO